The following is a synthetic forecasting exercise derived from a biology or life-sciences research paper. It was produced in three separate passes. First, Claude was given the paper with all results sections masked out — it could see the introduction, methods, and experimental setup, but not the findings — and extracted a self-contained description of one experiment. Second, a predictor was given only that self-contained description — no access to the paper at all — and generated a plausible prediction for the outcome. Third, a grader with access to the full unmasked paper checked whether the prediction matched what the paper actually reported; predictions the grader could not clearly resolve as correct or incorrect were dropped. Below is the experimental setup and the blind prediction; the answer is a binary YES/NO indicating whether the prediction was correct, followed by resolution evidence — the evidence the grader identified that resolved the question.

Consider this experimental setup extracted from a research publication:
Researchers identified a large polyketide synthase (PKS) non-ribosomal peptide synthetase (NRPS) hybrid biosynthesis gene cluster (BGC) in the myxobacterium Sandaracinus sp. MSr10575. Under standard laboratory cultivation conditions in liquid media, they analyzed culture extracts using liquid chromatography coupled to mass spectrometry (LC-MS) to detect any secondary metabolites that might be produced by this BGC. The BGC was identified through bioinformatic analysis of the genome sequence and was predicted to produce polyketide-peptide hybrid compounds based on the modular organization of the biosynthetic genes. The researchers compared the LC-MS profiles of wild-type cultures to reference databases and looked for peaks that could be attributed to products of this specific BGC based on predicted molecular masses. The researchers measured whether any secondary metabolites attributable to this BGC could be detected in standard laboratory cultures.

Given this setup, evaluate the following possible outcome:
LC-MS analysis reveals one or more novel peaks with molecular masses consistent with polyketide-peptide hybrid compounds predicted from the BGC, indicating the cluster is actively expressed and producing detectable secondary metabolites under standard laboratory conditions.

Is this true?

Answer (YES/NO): NO